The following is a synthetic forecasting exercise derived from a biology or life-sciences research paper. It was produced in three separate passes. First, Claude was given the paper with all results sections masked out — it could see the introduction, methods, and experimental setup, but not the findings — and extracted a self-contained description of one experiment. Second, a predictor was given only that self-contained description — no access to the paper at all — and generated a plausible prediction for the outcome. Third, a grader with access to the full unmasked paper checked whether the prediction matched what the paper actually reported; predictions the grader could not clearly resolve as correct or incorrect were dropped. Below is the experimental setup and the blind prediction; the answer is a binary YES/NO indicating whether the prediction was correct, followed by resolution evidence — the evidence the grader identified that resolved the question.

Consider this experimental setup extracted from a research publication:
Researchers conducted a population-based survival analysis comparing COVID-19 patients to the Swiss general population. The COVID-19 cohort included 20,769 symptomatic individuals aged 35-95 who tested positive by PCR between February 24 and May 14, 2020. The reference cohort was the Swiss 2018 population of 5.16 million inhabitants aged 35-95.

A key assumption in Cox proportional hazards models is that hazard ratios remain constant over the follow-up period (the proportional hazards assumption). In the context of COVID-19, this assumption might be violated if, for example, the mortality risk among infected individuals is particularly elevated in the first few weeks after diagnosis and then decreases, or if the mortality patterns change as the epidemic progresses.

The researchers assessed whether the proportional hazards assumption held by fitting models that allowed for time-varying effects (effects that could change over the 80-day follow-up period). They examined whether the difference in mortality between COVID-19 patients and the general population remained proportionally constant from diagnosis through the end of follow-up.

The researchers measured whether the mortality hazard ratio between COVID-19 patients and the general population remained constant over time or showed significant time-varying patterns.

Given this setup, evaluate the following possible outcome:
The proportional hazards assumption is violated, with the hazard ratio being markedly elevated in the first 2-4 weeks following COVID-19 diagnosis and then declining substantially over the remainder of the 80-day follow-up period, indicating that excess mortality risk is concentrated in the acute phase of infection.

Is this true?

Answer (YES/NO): NO